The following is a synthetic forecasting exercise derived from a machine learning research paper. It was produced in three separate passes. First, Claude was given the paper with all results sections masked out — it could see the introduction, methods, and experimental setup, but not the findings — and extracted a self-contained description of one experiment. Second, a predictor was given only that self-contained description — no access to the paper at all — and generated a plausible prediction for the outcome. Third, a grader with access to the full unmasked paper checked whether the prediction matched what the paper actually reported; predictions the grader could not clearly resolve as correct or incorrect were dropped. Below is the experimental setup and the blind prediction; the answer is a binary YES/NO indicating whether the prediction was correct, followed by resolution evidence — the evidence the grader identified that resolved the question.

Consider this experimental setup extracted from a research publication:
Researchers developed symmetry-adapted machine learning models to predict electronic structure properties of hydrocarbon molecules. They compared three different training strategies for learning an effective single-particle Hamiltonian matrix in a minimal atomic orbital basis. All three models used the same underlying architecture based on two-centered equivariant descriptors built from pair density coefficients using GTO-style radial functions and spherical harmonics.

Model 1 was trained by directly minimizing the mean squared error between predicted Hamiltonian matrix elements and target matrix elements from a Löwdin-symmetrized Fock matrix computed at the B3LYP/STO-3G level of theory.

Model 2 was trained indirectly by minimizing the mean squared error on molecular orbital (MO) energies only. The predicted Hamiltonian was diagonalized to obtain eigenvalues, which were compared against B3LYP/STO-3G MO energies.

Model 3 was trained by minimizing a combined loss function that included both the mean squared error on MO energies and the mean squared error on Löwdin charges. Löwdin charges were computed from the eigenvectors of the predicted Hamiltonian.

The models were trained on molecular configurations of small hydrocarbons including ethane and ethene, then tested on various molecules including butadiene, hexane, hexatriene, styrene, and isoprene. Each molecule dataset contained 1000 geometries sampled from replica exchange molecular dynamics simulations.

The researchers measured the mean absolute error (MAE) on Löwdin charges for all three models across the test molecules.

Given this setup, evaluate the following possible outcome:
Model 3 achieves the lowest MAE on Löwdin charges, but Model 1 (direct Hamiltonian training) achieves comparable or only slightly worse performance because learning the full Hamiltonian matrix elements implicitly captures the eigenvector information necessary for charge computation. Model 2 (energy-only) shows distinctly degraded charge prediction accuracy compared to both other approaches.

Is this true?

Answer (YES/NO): NO